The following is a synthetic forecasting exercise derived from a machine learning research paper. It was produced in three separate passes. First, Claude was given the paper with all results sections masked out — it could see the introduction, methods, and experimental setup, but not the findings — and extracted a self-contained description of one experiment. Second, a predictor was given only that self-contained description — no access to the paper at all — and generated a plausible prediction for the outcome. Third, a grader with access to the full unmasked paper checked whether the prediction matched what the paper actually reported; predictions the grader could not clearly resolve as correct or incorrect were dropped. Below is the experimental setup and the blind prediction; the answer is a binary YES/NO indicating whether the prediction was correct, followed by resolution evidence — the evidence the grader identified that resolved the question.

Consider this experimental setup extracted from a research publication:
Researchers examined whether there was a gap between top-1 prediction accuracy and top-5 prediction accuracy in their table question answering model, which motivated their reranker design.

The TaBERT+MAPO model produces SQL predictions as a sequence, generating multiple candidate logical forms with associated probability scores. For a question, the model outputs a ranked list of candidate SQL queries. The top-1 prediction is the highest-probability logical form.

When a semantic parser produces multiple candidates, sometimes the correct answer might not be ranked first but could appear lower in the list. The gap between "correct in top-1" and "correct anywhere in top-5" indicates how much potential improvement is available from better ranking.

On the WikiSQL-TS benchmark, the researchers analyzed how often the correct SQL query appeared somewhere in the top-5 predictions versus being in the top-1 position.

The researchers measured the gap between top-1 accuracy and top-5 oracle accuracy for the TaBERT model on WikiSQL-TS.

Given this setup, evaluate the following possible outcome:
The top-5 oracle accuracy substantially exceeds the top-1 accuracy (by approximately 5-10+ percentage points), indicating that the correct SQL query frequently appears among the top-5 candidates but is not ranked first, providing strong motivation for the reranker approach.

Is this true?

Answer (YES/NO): NO